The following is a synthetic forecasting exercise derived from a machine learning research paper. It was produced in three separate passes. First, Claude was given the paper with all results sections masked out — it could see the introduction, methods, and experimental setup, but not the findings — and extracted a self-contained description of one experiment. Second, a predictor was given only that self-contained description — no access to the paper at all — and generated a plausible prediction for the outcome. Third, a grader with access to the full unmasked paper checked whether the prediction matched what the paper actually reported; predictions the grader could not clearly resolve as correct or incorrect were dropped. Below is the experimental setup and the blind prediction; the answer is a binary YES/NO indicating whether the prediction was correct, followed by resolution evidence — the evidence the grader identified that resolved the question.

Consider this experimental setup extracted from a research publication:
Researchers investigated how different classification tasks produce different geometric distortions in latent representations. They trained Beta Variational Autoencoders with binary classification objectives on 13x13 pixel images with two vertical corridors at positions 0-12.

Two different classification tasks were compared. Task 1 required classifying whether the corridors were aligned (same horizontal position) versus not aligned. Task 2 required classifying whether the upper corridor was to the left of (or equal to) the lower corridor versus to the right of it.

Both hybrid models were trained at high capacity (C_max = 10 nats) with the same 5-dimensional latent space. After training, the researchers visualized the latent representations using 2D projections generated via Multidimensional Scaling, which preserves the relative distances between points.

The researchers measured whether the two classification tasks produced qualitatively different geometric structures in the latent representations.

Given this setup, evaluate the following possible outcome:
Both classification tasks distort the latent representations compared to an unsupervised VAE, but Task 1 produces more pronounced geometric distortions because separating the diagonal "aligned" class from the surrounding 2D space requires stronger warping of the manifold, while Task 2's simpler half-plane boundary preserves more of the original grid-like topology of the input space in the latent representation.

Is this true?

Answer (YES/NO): YES